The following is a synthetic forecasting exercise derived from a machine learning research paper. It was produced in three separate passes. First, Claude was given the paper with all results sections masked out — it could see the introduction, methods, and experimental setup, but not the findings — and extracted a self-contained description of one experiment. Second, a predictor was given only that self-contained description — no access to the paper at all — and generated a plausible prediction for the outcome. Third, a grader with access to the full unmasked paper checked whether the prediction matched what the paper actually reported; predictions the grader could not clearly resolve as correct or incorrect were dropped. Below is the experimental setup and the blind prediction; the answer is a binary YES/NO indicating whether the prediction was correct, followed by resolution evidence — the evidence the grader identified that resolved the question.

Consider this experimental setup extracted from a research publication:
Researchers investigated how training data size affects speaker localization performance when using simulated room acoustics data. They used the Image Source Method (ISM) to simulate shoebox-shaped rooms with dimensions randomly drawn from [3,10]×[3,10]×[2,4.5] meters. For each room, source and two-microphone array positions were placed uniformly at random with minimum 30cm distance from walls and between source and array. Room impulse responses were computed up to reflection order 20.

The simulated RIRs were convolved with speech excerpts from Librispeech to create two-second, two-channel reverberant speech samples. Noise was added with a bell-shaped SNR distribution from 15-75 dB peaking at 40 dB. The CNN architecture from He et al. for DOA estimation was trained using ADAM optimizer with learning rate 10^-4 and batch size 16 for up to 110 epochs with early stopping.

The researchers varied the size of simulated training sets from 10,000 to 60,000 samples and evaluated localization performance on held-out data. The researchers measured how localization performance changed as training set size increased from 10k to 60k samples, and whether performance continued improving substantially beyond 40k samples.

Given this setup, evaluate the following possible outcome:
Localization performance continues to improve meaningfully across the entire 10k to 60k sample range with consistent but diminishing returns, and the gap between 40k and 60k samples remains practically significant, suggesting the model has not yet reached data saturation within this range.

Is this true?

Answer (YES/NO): NO